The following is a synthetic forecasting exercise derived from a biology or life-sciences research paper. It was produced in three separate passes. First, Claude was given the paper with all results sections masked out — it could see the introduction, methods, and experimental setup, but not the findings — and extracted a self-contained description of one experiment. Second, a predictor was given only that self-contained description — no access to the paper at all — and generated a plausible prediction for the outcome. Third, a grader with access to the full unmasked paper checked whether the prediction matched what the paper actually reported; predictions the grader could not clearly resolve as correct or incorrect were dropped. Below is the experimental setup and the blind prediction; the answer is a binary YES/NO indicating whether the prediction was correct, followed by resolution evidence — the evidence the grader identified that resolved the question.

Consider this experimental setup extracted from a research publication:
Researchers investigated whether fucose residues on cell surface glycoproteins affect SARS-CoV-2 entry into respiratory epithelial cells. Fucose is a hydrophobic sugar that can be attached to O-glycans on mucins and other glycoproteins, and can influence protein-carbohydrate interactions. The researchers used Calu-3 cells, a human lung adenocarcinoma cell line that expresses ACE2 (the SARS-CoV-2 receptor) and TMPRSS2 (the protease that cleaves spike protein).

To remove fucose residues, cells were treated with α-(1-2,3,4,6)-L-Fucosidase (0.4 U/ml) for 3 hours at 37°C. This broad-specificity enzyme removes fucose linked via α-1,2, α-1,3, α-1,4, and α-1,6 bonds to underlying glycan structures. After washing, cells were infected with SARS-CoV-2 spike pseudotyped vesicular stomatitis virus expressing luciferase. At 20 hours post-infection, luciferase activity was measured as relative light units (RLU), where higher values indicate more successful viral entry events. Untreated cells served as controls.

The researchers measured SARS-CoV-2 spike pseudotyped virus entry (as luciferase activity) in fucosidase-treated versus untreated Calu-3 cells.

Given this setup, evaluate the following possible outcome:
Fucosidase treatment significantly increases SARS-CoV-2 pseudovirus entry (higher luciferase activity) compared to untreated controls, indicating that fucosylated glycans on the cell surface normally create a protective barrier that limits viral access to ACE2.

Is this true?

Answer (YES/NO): NO